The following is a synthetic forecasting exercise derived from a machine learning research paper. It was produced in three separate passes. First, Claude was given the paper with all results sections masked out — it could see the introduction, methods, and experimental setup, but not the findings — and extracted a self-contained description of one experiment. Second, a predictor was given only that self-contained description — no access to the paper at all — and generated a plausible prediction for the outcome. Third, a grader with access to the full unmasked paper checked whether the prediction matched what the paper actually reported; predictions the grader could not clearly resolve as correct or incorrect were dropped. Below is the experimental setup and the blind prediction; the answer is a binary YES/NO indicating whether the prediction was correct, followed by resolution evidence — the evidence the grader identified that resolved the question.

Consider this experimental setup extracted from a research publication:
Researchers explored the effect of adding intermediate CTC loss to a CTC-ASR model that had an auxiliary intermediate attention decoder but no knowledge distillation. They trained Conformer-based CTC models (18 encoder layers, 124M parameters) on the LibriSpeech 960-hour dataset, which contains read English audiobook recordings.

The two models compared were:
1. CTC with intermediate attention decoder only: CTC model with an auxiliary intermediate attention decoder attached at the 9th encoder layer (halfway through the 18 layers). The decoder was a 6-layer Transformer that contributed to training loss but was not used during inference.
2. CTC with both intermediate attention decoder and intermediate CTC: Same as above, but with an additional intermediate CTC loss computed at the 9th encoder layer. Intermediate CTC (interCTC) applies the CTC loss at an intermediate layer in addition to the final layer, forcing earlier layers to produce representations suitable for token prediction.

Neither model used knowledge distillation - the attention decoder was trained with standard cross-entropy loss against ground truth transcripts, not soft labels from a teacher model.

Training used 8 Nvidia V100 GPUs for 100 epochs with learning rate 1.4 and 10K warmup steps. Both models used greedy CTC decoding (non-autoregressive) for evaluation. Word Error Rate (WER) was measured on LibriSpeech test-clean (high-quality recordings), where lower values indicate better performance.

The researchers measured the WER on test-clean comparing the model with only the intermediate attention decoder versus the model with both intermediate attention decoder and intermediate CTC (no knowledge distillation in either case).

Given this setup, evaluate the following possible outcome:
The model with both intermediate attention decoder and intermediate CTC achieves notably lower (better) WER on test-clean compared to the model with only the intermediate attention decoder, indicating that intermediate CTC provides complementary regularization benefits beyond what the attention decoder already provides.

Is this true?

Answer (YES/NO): YES